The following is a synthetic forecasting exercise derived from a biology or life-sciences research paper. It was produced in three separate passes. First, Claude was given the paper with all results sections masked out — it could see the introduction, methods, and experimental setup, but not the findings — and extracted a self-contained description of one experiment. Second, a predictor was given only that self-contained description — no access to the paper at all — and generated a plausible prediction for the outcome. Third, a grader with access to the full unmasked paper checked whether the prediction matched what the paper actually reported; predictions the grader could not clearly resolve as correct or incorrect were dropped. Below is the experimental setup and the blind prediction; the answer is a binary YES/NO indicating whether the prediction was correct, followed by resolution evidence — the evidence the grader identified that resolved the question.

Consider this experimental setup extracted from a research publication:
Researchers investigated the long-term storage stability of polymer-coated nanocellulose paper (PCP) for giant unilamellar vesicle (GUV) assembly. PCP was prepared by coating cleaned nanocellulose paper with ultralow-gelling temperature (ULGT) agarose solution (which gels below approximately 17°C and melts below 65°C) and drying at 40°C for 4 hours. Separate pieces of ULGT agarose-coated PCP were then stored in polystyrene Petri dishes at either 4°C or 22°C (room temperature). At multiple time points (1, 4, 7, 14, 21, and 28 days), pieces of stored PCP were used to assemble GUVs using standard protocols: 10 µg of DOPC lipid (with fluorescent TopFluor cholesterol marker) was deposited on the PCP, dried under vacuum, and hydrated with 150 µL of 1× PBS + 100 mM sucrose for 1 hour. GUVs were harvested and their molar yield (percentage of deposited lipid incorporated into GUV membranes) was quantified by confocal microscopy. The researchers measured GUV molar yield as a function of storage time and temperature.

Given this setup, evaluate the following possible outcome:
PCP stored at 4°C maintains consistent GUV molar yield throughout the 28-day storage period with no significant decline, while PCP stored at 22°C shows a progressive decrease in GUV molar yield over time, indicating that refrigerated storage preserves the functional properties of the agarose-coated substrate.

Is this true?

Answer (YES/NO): NO